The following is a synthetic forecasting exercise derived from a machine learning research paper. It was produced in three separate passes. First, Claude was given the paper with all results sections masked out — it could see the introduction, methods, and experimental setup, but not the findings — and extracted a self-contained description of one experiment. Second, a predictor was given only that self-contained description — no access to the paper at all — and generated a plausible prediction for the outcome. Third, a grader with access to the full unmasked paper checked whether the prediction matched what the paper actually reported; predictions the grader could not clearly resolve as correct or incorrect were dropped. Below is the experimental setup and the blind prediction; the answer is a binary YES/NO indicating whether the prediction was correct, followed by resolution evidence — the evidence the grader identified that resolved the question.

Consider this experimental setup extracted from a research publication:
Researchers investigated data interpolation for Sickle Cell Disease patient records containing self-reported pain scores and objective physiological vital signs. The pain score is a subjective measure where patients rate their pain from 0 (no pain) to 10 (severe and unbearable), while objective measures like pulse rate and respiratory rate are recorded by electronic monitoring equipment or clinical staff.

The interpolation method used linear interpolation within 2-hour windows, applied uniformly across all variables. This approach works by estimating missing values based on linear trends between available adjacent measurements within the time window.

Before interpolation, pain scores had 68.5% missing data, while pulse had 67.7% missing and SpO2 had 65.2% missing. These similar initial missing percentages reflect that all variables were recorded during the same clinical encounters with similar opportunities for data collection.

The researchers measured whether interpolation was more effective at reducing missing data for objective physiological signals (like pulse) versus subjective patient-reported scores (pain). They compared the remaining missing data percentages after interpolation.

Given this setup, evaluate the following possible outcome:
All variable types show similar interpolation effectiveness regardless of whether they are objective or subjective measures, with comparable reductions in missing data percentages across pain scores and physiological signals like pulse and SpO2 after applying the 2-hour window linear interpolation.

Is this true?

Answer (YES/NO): NO